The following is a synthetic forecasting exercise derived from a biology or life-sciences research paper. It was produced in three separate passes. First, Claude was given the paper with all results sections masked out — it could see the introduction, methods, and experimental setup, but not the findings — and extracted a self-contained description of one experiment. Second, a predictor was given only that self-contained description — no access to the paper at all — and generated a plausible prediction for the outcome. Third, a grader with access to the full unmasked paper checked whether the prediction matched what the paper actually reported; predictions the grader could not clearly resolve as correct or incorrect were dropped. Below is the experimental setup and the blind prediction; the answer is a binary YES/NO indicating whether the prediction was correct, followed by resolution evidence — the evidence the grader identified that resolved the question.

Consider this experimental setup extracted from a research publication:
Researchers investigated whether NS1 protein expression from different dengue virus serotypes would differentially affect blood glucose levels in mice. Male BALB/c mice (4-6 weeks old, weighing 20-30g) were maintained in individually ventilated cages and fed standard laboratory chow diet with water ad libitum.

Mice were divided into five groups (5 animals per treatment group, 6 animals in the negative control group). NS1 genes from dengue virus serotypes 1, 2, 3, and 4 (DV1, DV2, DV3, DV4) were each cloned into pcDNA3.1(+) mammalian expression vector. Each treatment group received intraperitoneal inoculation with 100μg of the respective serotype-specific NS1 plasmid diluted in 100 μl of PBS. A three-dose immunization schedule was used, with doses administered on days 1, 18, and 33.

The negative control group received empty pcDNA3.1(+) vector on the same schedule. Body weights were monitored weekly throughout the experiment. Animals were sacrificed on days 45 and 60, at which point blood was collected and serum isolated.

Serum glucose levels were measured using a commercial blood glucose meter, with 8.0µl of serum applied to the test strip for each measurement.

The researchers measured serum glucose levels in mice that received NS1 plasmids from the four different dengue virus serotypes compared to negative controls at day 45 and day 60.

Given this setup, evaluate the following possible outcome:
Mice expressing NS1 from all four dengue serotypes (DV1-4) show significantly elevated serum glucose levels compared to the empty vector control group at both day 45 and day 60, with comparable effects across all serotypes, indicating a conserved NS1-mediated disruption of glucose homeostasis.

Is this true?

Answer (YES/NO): NO